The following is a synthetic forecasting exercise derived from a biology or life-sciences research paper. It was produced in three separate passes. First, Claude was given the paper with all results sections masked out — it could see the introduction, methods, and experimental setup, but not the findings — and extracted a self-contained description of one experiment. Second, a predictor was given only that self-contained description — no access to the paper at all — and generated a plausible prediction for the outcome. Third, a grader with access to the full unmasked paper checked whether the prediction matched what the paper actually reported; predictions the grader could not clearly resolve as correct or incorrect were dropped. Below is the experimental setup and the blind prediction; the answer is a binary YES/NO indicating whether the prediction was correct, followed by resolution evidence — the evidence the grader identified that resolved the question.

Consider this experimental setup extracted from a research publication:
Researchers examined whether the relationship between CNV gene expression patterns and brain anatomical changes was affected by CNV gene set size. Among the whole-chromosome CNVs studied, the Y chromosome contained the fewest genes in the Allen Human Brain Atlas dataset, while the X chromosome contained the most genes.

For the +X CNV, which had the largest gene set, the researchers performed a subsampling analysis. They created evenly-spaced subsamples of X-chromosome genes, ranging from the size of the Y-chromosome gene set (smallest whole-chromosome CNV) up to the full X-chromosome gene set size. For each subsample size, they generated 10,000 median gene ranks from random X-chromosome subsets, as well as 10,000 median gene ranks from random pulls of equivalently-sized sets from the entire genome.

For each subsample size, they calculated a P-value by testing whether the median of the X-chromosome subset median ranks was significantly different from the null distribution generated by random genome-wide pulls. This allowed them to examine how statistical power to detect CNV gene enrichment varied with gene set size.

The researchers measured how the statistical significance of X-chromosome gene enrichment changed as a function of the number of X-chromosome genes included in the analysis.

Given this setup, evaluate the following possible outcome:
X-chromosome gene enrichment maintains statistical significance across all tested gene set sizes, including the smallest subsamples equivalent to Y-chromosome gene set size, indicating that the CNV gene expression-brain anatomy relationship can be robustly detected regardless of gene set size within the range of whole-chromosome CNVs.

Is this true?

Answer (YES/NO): NO